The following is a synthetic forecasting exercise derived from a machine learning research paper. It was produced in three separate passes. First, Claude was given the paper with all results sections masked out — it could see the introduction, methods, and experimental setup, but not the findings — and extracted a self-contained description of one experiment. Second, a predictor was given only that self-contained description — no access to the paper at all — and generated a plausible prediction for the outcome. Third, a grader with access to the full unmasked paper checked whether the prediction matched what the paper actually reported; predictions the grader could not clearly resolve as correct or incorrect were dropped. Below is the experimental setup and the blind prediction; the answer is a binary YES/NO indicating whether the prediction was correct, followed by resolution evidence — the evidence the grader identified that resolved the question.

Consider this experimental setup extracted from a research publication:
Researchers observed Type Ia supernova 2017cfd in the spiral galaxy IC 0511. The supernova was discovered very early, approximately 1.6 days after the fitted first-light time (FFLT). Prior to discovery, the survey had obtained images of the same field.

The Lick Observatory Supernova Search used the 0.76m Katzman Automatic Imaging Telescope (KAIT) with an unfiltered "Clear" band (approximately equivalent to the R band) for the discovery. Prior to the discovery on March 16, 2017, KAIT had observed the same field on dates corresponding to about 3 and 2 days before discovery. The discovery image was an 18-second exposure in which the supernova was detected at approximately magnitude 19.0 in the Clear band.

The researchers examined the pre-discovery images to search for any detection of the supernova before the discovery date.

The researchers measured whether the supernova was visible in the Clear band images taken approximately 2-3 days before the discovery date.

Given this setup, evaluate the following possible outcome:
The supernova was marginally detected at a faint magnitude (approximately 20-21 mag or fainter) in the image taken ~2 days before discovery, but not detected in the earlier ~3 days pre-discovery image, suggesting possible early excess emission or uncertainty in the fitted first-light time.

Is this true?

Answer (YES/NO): NO